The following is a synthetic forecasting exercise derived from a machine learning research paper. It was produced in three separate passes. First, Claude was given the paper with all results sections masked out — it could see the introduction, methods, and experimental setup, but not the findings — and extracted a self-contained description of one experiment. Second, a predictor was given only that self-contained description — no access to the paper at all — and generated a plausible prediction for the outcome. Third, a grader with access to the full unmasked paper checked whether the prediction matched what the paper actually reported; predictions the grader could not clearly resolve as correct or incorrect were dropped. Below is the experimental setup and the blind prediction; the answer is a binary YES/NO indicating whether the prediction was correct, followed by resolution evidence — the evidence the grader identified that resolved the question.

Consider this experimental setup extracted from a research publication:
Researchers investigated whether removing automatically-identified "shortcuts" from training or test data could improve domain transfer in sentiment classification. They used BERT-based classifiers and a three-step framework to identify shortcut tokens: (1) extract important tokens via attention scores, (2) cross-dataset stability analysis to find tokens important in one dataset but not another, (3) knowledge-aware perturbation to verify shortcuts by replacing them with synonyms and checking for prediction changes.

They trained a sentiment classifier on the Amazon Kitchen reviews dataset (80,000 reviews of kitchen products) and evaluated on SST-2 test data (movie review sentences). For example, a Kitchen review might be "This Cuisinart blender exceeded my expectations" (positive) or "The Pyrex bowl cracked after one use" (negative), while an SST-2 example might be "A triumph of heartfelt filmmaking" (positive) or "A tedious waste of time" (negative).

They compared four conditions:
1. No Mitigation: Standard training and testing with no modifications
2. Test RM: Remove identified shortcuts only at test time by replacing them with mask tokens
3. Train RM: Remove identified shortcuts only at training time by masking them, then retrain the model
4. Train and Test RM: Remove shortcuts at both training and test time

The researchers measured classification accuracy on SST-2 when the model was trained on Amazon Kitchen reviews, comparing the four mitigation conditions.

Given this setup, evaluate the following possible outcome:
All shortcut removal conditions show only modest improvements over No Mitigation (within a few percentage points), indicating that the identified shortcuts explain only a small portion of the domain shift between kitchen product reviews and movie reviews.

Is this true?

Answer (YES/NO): YES